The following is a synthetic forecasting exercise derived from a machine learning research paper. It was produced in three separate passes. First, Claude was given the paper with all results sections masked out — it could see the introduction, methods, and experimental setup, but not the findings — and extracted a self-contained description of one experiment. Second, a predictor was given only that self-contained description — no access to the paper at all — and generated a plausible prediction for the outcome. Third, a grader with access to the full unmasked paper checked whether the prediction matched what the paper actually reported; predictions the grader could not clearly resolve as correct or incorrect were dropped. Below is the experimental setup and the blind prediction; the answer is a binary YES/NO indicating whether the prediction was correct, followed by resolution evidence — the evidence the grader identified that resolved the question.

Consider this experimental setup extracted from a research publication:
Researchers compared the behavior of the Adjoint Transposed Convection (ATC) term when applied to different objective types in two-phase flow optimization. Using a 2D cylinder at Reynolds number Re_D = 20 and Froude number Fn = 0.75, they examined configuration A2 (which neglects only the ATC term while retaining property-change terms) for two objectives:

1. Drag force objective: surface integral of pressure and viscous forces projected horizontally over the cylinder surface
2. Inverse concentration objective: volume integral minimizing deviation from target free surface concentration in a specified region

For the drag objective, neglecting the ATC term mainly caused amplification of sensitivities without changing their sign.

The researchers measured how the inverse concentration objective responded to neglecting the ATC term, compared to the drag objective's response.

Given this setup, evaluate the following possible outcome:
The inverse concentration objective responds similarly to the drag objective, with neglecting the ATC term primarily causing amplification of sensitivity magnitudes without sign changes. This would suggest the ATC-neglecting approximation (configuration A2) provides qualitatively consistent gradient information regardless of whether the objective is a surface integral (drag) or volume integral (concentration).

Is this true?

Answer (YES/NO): NO